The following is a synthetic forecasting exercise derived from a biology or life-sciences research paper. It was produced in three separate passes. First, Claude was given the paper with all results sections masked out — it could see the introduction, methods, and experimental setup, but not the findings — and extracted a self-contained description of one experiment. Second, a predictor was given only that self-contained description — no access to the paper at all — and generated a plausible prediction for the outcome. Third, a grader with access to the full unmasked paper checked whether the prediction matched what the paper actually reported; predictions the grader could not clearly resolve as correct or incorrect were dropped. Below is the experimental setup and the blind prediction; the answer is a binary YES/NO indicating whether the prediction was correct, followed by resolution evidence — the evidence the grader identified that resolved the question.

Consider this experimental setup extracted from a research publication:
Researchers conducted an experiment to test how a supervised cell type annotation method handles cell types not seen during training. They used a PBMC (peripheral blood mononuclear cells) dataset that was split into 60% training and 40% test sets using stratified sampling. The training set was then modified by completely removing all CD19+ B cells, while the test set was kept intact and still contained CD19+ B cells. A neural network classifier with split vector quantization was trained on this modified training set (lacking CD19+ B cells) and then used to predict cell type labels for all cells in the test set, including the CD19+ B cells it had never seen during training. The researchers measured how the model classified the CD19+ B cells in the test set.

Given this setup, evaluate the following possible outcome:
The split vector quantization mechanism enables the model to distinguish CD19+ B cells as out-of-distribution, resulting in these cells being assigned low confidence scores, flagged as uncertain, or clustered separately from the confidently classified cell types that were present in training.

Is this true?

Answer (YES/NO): YES